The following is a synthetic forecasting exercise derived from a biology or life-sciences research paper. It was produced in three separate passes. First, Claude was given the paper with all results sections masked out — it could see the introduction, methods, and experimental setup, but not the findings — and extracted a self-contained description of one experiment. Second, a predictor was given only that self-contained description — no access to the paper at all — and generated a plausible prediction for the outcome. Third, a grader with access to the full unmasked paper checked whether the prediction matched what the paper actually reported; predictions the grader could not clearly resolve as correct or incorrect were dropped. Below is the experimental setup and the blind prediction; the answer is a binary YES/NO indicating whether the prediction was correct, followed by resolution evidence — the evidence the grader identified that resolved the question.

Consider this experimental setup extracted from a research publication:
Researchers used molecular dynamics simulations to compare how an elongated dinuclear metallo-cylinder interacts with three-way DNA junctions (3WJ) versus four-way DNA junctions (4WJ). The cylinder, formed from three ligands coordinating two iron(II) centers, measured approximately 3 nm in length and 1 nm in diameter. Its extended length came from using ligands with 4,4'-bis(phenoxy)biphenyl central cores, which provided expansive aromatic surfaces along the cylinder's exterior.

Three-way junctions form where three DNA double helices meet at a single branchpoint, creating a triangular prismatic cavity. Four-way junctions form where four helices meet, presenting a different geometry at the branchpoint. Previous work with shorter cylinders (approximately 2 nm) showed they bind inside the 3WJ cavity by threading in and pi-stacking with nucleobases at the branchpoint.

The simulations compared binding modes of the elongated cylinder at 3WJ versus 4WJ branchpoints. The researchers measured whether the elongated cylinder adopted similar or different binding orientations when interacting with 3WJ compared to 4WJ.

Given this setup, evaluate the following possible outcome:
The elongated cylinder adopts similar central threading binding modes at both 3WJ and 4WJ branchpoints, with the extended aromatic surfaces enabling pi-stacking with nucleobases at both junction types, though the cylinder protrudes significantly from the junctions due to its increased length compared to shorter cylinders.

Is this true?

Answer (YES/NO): NO